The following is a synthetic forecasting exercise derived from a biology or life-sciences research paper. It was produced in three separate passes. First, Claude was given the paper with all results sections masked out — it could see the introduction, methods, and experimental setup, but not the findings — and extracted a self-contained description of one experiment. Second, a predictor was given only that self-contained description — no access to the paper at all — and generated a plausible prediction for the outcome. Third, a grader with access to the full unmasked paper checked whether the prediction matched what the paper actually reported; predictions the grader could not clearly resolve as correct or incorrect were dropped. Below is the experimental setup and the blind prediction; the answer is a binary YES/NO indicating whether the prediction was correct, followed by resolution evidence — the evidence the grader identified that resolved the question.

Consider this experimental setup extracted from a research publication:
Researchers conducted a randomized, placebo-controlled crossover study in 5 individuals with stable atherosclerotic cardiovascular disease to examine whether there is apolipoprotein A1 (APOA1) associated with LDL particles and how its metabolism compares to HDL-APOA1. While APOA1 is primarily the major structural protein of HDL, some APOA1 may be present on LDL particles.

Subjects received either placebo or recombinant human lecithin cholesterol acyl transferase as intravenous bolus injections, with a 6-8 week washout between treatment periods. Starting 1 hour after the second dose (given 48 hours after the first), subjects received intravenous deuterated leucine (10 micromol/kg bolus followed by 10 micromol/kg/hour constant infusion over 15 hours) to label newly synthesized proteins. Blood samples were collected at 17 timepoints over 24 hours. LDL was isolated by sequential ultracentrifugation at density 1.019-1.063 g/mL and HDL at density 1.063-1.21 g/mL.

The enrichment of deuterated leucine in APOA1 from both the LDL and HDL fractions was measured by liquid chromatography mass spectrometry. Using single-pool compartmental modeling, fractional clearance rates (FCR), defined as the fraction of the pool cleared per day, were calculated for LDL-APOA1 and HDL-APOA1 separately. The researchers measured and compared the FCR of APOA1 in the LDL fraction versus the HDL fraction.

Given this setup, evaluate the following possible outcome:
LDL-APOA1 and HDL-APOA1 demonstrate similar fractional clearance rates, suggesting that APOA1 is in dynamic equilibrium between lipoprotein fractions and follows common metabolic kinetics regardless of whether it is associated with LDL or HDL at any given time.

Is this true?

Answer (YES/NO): YES